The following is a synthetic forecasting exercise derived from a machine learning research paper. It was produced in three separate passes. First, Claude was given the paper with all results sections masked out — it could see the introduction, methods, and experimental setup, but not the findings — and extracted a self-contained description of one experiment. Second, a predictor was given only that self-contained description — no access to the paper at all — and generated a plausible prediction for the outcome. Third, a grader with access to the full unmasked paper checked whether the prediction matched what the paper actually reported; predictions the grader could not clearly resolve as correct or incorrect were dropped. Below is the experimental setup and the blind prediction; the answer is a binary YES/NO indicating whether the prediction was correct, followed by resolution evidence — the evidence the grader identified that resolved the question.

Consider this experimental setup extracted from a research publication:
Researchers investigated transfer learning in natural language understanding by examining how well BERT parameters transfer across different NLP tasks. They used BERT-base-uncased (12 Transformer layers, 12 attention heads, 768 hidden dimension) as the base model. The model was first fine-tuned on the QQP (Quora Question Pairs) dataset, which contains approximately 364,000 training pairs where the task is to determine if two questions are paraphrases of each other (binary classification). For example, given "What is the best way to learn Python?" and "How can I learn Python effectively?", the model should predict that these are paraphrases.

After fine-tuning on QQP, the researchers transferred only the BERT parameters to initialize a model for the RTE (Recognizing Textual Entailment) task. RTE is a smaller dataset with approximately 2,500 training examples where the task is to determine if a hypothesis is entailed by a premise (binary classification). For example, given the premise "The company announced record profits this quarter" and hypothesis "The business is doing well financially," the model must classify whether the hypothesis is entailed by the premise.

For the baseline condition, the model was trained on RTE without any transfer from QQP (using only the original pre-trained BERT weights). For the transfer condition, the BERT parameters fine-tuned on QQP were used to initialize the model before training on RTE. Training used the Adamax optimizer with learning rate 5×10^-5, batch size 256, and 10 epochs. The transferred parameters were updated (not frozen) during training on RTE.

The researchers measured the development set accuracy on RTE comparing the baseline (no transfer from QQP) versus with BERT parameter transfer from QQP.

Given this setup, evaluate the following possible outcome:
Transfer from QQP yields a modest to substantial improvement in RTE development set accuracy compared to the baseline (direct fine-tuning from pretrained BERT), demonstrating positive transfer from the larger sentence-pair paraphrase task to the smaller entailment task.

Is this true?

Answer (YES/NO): NO